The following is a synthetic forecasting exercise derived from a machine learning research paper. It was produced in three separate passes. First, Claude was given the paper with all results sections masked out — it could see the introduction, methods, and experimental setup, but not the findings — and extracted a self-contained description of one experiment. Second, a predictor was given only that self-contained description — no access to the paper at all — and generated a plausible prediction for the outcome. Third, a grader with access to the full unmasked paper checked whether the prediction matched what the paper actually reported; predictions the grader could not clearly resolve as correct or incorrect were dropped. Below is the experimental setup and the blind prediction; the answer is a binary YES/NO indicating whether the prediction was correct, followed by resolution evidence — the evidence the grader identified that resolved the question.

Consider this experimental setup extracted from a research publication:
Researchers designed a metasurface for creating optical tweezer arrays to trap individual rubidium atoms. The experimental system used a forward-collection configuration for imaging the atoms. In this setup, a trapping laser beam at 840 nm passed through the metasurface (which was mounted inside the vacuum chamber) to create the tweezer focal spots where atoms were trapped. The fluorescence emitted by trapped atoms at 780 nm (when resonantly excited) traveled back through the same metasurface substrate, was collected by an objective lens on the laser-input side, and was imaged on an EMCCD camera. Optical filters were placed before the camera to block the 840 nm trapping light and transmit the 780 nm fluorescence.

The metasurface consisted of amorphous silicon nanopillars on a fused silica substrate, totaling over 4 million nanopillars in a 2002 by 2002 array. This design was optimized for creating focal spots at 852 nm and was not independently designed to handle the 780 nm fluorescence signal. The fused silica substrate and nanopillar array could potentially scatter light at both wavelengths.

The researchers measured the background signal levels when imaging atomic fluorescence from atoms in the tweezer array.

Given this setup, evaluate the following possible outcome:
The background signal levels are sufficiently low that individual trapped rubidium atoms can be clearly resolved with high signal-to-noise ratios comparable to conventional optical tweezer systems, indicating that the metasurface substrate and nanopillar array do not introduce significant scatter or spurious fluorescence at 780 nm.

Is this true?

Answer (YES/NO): NO